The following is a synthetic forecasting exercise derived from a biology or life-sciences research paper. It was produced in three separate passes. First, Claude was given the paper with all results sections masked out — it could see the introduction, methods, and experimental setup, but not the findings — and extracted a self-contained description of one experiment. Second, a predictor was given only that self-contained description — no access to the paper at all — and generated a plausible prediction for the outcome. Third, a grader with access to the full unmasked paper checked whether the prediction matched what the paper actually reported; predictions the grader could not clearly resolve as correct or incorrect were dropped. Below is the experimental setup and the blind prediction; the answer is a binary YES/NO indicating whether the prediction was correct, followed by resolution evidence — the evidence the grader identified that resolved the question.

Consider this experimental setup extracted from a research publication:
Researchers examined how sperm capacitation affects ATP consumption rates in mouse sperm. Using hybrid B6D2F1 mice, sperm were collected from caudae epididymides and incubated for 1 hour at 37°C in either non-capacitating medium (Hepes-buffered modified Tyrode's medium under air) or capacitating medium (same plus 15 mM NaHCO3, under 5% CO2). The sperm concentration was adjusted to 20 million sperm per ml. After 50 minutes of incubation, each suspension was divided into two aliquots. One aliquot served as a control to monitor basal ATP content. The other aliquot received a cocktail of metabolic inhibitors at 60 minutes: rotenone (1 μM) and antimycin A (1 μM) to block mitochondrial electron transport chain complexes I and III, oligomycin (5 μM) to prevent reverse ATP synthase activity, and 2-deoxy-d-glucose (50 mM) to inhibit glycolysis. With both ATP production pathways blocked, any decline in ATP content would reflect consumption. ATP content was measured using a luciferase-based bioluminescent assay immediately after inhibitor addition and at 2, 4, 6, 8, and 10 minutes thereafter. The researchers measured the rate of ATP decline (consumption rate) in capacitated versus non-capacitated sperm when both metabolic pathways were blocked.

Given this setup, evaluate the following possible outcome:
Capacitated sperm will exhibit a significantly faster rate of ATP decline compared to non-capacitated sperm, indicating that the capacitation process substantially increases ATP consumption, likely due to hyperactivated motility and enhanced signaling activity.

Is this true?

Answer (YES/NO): NO